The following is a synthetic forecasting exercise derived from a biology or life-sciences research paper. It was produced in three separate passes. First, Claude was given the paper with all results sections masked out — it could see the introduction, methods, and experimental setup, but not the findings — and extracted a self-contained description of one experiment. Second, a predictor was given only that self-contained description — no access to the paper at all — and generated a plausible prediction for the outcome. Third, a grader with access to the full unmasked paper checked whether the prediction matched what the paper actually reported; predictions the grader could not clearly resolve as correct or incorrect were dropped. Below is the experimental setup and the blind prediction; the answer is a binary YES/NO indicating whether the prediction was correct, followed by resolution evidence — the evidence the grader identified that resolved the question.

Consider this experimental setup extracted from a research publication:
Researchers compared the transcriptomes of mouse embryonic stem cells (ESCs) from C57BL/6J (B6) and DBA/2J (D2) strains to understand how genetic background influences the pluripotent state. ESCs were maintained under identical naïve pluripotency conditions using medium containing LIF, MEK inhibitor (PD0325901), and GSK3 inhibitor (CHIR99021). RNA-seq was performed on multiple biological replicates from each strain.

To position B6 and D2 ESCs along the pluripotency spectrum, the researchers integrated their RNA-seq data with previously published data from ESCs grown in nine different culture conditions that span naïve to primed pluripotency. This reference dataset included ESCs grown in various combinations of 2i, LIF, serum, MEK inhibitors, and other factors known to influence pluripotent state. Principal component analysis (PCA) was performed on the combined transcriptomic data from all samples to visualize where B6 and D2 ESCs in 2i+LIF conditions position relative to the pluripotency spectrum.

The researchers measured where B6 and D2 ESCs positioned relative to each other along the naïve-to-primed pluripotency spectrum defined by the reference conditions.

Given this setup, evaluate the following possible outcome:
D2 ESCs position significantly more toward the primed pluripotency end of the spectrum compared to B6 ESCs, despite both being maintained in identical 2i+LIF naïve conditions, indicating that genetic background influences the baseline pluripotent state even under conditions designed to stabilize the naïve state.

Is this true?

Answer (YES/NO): YES